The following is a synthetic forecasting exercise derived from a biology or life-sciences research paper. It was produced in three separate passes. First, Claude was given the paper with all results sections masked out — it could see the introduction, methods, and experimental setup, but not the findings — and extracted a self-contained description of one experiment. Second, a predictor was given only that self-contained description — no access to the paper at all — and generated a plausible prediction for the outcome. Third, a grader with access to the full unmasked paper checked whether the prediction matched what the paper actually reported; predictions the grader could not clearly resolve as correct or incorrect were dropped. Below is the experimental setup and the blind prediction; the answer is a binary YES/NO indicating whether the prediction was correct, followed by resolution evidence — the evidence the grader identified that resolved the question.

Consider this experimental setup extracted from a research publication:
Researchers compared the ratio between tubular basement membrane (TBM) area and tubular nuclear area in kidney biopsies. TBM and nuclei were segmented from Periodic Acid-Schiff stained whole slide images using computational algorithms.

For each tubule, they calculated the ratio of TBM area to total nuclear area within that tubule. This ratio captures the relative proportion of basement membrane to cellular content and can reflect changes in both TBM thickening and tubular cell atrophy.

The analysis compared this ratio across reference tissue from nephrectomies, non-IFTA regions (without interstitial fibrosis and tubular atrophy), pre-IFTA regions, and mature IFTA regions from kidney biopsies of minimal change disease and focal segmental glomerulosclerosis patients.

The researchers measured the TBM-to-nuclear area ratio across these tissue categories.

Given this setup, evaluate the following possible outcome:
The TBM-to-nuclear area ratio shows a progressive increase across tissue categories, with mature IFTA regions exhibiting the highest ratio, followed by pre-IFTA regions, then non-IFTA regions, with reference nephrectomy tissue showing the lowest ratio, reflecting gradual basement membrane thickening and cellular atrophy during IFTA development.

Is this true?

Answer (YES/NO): NO